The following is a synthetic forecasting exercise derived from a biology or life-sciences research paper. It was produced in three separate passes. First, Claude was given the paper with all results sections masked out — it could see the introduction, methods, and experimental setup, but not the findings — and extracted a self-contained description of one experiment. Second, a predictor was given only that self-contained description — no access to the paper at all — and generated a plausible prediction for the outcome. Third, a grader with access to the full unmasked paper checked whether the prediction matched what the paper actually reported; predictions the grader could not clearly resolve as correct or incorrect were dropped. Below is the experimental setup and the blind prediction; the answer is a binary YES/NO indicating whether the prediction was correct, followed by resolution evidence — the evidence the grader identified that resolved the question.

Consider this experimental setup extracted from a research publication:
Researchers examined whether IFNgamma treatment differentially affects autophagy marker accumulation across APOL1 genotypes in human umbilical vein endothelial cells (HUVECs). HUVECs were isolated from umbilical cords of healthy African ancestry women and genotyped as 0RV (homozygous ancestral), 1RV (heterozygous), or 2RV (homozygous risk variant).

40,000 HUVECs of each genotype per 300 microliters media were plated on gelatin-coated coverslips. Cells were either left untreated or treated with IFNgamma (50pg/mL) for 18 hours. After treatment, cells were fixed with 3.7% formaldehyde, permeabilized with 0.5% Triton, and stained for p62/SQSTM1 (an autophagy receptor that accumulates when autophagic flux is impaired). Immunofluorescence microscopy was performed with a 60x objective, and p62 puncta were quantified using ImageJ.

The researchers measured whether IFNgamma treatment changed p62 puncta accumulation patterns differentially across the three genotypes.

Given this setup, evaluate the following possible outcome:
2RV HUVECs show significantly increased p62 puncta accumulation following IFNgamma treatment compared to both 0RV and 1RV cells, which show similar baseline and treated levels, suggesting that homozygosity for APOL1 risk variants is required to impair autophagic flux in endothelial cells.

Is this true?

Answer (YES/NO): NO